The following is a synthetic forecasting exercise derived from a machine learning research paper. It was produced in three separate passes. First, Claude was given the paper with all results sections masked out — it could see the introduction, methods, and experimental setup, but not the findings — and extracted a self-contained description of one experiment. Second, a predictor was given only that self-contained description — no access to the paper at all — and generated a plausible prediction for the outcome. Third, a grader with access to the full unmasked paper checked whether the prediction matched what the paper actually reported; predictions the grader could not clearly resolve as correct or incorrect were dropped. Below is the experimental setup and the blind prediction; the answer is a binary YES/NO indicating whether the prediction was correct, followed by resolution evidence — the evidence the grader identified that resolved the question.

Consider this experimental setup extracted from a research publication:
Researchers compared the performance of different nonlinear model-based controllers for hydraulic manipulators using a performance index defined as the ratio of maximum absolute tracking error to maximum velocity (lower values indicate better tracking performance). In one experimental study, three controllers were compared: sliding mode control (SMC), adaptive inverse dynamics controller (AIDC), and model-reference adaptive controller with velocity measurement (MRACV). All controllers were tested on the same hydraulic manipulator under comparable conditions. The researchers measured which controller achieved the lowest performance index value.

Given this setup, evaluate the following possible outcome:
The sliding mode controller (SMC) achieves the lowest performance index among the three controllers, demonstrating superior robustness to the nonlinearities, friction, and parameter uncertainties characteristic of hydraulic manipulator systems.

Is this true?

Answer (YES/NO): NO